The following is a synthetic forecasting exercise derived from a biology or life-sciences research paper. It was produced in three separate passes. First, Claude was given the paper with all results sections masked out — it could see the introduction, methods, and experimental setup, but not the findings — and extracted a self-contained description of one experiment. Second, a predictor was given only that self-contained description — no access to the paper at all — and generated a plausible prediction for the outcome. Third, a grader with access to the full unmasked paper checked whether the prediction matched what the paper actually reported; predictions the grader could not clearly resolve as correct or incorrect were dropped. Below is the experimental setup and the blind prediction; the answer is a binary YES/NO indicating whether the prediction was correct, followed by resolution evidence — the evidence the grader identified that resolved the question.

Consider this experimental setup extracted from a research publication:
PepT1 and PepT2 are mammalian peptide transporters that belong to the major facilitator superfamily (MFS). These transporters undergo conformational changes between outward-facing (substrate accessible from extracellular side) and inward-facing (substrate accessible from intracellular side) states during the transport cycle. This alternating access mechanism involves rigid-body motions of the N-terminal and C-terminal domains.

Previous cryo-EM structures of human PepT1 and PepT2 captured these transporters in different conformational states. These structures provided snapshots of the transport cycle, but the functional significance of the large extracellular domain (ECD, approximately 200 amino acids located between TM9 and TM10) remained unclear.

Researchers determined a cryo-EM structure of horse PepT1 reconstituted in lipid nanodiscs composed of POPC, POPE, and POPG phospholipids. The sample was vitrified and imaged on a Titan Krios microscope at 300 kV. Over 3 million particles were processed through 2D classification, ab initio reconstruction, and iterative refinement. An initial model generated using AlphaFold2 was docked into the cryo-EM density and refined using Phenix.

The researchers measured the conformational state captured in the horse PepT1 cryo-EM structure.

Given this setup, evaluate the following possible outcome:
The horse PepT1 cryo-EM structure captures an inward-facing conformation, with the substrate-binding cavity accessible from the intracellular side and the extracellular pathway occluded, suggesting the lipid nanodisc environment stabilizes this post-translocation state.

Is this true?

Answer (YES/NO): YES